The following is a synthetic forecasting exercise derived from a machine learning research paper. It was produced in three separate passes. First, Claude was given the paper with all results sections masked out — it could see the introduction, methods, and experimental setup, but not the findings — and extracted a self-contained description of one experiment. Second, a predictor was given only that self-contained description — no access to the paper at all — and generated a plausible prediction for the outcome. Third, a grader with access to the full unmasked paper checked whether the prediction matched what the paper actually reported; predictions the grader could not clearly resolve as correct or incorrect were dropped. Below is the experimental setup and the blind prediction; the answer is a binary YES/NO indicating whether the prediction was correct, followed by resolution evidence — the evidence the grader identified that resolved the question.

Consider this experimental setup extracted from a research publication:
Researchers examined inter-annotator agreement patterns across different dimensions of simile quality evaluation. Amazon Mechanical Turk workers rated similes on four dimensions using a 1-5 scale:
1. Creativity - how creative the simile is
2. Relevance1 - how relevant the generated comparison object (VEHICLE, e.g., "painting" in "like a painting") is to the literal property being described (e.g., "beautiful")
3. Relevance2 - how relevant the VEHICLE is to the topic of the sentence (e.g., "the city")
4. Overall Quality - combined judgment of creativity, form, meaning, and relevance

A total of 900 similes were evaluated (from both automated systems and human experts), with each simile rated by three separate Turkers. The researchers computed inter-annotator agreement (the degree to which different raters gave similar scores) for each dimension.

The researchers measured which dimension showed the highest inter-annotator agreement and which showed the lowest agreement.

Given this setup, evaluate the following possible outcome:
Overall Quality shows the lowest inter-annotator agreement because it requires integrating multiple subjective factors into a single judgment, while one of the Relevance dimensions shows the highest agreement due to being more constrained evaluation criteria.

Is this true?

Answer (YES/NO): NO